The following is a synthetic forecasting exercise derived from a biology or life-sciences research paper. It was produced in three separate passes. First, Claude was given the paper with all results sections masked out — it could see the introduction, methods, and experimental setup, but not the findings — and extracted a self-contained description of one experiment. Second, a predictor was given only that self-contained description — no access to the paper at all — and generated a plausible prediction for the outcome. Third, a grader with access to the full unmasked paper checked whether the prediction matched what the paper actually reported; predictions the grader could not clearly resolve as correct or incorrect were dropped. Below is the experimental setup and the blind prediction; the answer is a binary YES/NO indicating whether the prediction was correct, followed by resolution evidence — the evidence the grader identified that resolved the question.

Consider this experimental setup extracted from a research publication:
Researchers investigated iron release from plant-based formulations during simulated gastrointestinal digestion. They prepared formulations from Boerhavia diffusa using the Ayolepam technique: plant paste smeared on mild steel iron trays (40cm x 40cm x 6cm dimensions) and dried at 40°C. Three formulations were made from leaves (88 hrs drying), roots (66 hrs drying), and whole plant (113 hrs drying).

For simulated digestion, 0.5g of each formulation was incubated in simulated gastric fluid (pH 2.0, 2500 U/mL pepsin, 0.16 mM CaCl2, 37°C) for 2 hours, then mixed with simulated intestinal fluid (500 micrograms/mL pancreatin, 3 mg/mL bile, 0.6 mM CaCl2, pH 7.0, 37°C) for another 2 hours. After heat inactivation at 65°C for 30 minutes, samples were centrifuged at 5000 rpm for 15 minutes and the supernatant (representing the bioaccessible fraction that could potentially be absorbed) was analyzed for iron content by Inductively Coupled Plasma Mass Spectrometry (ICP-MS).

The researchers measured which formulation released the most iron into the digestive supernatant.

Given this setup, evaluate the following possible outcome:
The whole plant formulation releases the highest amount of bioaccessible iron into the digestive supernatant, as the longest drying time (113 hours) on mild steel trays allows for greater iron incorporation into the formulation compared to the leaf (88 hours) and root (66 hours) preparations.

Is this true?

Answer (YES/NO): YES